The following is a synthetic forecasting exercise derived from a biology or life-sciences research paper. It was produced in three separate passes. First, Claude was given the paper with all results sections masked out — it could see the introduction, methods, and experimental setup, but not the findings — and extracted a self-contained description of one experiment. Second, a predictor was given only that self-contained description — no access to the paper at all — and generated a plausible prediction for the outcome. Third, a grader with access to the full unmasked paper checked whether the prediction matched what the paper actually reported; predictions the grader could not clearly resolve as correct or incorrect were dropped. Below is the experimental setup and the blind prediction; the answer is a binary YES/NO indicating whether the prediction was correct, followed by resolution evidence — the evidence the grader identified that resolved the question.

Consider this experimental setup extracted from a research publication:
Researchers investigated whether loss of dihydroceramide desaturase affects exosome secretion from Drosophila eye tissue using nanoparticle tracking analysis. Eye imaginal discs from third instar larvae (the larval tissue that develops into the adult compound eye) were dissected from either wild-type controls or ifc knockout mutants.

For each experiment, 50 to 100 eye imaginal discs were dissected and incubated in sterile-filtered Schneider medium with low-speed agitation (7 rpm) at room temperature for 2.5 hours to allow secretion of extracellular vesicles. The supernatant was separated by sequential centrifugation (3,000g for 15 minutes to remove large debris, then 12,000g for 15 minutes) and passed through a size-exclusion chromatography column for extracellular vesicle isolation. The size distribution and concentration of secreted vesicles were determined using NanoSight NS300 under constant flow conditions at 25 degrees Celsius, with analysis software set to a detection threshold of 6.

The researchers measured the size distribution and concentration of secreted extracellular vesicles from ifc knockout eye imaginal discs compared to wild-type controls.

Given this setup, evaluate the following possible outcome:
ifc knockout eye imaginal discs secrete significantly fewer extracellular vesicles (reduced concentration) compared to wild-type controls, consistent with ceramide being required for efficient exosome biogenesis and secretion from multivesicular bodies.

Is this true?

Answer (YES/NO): YES